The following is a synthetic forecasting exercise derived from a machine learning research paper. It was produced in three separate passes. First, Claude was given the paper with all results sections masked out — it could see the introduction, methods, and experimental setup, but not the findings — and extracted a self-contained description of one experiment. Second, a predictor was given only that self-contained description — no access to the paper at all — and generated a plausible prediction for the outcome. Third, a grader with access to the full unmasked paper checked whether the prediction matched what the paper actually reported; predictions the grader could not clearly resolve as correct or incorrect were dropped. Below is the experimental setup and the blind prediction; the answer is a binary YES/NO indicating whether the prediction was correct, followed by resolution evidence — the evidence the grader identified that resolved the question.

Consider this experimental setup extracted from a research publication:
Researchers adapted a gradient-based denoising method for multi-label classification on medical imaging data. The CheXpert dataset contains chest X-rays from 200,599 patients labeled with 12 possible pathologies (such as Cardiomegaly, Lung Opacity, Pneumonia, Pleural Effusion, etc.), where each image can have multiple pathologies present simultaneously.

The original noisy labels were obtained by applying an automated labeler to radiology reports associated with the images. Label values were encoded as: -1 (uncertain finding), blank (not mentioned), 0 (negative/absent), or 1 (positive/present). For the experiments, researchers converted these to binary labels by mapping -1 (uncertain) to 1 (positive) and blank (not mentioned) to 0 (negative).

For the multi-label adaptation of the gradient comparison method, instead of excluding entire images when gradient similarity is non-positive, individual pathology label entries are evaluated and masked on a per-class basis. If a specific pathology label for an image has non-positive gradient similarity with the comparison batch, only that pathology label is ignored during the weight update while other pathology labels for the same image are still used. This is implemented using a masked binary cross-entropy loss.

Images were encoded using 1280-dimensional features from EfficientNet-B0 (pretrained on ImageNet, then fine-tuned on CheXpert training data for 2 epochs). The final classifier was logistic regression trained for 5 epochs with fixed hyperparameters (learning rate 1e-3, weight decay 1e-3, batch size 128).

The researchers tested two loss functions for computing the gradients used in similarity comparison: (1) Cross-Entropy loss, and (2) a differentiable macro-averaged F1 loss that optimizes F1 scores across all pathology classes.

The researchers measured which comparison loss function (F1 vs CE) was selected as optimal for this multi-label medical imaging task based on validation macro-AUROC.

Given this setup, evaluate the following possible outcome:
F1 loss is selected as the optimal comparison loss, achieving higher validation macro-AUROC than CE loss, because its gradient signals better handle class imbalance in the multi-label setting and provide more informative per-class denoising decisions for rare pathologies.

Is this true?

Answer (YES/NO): YES